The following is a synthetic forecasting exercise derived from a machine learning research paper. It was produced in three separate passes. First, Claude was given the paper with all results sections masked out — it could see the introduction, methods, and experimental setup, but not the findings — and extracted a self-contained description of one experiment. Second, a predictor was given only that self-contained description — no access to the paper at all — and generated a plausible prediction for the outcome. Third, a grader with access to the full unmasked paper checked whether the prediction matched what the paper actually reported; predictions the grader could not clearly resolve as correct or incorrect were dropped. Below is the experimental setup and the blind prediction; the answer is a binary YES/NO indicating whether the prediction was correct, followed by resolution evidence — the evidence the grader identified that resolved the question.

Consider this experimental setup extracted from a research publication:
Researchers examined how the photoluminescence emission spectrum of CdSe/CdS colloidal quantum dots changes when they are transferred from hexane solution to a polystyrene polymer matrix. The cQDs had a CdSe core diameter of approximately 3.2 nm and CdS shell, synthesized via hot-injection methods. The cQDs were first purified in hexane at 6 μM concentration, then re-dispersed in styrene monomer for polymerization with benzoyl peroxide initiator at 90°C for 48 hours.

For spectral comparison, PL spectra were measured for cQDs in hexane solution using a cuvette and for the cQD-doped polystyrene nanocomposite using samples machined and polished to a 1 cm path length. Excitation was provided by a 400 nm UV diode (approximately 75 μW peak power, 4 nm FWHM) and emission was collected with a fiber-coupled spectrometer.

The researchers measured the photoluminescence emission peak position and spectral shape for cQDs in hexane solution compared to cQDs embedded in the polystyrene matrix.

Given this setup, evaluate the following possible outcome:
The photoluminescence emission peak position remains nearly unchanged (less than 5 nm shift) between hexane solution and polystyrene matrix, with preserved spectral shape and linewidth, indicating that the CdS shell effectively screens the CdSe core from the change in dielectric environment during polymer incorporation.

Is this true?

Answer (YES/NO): NO